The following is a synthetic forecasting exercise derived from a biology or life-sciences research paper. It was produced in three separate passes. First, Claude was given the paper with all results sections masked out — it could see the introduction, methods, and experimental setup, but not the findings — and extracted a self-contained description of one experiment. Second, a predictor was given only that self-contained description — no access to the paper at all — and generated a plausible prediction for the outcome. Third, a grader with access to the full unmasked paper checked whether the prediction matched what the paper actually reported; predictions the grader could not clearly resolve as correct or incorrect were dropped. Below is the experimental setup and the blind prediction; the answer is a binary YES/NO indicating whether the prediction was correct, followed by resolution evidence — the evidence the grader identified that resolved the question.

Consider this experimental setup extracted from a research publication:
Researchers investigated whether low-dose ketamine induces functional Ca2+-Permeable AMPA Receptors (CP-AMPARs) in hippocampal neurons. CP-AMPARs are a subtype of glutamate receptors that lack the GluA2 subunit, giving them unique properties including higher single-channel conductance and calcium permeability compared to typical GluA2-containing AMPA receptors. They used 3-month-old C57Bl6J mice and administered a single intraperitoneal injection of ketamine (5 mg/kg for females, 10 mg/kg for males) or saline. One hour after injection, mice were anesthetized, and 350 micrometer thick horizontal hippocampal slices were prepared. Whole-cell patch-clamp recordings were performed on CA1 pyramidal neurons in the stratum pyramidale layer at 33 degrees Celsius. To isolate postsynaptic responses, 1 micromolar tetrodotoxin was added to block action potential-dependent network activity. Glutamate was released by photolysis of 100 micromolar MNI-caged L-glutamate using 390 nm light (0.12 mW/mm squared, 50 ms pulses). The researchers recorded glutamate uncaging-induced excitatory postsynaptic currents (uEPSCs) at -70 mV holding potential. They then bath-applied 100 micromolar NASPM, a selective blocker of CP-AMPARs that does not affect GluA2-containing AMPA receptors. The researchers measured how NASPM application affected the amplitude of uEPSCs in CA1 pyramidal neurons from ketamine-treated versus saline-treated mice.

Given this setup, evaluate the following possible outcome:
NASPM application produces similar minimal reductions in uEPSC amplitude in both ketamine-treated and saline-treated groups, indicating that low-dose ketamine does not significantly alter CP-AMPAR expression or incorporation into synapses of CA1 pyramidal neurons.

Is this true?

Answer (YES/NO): NO